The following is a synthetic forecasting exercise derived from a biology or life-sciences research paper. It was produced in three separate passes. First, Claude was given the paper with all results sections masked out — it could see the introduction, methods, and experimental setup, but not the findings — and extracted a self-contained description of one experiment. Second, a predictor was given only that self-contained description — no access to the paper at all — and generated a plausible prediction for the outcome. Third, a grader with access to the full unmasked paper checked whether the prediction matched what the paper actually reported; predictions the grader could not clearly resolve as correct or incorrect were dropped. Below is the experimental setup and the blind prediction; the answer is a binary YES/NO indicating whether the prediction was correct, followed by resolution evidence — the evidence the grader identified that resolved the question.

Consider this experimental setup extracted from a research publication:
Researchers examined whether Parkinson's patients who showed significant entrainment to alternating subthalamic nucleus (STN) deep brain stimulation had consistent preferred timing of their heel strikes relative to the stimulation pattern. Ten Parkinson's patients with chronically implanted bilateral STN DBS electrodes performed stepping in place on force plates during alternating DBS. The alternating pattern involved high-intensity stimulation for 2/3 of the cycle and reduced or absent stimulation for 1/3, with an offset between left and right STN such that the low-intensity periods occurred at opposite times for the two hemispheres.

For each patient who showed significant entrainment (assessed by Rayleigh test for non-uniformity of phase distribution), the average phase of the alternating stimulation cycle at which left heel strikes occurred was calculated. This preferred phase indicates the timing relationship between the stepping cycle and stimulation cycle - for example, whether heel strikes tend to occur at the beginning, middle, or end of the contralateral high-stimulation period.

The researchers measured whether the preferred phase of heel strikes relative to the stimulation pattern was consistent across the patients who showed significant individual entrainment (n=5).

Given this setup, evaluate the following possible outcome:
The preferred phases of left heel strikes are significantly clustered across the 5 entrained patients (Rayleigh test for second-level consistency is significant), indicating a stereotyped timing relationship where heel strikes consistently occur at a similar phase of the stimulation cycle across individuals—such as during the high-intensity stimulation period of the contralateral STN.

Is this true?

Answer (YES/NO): NO